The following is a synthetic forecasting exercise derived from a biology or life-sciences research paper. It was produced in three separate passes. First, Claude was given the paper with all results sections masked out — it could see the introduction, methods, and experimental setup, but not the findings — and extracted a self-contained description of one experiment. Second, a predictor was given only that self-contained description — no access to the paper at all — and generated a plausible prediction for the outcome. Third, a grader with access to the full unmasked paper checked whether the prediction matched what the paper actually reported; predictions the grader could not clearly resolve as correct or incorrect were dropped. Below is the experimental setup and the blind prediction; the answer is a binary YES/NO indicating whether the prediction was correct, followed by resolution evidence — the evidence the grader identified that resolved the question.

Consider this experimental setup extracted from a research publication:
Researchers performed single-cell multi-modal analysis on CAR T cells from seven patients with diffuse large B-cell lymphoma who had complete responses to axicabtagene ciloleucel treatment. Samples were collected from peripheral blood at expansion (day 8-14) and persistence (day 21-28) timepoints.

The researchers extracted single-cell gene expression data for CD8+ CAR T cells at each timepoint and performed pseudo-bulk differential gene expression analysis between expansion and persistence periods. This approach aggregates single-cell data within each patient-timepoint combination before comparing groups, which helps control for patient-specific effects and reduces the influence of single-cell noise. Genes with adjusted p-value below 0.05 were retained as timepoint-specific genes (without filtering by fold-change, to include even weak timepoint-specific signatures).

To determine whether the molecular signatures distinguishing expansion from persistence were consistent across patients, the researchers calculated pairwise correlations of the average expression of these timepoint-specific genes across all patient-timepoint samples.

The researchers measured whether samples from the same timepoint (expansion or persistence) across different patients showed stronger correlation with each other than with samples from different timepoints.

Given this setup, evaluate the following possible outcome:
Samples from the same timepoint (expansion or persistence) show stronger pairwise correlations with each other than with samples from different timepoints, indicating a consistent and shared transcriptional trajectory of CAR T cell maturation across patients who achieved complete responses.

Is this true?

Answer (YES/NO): YES